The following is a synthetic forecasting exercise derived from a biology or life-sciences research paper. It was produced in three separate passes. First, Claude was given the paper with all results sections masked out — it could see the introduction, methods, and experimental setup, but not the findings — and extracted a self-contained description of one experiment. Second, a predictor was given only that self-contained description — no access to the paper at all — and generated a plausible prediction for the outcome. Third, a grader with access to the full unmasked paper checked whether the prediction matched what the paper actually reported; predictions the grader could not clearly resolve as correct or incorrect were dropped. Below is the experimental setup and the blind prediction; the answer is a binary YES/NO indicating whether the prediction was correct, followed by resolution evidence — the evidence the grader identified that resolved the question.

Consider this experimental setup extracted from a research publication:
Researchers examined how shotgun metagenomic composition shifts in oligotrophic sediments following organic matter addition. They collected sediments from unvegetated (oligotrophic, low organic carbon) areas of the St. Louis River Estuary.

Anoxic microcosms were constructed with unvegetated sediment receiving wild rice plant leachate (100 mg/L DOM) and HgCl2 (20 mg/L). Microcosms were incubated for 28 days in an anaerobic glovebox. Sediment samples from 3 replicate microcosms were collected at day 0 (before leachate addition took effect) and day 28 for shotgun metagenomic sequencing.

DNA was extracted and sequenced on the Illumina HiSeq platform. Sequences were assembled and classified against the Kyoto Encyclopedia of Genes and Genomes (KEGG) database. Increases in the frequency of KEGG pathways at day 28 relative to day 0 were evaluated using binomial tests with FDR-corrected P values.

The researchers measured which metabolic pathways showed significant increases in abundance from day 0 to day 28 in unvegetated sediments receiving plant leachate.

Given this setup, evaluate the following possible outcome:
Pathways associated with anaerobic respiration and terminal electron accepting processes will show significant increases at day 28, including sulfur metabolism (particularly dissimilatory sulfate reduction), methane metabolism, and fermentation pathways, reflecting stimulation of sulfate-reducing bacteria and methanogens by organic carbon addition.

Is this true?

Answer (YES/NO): NO